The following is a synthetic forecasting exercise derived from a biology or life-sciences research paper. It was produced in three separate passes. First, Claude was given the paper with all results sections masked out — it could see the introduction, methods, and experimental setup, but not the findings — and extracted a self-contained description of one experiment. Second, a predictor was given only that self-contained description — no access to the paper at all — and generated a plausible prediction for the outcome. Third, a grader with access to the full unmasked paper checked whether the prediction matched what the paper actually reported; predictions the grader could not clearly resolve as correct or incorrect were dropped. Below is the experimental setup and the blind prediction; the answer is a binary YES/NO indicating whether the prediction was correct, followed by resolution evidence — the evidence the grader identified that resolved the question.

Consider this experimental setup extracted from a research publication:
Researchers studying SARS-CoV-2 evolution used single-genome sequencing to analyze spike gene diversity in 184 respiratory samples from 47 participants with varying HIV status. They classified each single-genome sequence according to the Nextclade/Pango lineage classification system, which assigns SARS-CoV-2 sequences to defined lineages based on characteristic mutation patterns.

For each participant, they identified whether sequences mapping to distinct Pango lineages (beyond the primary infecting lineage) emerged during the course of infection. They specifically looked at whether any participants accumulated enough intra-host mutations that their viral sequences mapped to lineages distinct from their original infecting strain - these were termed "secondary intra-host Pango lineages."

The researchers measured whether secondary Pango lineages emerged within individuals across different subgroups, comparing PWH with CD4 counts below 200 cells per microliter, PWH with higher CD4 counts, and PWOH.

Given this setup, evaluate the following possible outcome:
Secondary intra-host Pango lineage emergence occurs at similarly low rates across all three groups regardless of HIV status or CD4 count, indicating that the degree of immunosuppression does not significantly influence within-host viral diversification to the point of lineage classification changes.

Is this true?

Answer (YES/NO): NO